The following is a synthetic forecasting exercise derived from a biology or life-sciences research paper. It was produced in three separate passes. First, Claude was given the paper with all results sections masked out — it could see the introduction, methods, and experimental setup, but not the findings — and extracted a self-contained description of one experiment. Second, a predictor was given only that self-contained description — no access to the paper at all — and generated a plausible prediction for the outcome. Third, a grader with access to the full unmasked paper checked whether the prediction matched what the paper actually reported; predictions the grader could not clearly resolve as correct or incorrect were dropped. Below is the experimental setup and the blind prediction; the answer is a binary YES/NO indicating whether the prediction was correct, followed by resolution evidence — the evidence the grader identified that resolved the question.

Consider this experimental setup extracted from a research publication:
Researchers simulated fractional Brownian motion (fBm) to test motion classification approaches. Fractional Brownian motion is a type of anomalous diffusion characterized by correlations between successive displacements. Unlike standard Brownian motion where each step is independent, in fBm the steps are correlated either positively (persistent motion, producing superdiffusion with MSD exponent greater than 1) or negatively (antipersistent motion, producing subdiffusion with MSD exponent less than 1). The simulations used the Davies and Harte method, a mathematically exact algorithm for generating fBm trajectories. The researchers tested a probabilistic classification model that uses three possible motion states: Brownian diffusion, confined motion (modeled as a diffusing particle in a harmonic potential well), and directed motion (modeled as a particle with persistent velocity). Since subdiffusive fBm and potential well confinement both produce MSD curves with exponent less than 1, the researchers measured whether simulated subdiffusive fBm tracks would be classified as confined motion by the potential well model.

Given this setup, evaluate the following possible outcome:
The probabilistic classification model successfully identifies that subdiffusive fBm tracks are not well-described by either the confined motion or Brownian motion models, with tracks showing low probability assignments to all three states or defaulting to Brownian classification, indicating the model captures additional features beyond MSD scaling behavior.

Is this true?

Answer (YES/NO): NO